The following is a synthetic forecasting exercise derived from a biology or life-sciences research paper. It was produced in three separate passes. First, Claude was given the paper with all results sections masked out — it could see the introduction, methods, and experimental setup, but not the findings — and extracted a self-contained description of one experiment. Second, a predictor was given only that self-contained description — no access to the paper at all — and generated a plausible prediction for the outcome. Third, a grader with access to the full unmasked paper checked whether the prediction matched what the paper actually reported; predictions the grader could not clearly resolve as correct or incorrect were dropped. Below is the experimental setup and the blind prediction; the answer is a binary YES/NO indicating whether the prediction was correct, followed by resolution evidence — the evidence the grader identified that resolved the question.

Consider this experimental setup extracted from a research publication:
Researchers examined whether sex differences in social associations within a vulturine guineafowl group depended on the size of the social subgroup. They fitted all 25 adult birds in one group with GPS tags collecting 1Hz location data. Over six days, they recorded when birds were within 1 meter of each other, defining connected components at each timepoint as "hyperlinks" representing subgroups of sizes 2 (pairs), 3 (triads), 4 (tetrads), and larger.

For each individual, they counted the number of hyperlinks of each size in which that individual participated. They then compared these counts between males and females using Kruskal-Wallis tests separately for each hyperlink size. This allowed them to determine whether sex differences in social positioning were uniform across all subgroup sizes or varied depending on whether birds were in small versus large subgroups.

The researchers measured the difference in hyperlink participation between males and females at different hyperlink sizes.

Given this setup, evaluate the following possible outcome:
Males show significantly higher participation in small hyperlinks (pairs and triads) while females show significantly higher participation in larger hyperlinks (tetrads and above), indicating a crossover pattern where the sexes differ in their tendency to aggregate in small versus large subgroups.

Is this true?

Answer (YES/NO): NO